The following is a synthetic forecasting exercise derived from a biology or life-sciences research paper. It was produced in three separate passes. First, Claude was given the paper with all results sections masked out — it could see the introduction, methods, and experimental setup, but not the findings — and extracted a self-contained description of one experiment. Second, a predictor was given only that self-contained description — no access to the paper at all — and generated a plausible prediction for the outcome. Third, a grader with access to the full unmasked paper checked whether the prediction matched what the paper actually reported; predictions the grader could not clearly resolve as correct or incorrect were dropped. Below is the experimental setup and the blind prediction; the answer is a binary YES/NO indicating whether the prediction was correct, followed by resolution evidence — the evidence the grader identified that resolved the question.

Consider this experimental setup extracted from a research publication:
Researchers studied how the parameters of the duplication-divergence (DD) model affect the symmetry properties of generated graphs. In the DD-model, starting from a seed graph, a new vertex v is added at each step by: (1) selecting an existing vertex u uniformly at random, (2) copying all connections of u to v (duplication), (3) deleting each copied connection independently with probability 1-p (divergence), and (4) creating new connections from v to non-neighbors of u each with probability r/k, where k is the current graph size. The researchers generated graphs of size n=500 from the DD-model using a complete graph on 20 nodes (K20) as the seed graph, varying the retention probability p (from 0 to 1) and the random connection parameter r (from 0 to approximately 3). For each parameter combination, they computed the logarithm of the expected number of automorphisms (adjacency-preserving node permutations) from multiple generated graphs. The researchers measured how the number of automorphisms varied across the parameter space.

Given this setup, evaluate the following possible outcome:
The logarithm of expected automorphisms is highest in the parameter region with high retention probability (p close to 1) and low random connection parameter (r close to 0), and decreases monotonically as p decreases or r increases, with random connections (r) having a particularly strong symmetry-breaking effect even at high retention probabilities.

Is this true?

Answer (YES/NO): NO